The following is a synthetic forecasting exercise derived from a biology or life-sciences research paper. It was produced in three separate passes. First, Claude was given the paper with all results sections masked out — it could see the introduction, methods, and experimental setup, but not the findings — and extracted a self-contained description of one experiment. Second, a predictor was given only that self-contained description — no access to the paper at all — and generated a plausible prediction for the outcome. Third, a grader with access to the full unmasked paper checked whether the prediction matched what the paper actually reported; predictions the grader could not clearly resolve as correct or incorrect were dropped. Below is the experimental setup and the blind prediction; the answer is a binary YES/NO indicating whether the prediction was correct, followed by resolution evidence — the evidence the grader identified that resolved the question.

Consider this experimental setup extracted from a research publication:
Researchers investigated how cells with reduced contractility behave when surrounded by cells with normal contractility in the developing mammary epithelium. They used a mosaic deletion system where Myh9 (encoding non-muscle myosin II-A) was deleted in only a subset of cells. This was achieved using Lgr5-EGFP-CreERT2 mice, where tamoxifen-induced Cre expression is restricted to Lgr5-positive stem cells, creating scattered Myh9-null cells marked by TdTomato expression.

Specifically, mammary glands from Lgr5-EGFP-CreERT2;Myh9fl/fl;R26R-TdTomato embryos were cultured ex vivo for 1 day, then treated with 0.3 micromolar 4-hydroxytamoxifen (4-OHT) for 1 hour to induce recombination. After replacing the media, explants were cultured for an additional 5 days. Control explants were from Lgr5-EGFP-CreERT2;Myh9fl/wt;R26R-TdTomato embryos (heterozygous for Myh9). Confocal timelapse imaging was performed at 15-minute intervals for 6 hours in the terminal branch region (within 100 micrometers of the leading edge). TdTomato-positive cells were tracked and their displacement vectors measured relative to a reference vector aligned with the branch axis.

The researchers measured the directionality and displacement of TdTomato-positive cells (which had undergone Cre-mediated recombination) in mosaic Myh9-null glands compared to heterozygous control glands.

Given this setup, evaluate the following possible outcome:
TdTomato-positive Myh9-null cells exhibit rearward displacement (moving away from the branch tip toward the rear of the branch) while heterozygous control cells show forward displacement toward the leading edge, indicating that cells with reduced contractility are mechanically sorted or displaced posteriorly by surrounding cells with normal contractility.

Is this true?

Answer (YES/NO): NO